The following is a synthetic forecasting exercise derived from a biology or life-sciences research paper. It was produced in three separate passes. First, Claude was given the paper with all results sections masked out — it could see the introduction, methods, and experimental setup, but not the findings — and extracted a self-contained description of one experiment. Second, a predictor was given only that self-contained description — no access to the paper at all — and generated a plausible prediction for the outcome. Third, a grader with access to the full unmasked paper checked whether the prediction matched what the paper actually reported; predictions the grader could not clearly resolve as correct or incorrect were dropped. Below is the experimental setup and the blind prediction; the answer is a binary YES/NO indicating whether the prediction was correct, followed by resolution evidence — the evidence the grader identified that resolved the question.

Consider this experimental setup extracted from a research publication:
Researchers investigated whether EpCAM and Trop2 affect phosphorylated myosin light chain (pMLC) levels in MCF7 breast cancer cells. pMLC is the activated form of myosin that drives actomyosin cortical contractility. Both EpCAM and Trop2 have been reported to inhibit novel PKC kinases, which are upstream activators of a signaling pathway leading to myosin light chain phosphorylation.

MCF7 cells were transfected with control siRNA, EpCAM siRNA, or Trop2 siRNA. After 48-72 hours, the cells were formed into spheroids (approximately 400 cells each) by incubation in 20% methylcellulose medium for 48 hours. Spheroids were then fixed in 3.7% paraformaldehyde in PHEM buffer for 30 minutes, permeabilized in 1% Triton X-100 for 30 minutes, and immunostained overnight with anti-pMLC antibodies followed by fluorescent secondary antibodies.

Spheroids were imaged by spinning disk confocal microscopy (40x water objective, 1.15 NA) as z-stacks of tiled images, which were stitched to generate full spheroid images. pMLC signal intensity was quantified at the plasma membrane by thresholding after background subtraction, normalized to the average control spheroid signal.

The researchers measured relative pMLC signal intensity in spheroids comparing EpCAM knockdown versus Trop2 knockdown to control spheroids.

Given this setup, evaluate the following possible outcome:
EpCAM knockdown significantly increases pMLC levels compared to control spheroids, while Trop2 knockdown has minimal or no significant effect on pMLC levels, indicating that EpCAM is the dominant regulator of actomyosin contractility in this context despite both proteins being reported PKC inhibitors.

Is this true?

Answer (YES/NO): NO